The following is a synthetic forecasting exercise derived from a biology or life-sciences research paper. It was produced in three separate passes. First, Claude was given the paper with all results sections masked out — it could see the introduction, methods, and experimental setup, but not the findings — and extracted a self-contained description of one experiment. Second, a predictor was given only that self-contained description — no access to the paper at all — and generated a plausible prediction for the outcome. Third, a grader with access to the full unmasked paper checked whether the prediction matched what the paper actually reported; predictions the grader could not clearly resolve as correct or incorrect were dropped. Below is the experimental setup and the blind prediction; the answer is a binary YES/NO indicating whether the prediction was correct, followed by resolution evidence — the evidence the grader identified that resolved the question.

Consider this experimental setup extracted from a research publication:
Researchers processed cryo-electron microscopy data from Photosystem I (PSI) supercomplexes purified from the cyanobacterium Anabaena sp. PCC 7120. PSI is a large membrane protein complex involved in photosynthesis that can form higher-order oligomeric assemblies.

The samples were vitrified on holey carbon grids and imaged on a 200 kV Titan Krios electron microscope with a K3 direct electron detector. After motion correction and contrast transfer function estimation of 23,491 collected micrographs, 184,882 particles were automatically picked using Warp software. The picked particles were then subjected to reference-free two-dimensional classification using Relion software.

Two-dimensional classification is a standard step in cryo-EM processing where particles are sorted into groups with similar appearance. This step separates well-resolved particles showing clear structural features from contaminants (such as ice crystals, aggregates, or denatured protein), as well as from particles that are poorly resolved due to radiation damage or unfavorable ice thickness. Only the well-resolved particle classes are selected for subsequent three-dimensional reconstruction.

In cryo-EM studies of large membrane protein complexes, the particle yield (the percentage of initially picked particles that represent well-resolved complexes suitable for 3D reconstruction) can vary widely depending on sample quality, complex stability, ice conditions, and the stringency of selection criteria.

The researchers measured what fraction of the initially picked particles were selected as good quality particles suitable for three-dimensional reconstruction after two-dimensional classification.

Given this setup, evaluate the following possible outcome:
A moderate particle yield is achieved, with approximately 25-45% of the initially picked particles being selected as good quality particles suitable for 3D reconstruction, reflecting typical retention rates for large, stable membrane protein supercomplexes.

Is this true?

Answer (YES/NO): NO